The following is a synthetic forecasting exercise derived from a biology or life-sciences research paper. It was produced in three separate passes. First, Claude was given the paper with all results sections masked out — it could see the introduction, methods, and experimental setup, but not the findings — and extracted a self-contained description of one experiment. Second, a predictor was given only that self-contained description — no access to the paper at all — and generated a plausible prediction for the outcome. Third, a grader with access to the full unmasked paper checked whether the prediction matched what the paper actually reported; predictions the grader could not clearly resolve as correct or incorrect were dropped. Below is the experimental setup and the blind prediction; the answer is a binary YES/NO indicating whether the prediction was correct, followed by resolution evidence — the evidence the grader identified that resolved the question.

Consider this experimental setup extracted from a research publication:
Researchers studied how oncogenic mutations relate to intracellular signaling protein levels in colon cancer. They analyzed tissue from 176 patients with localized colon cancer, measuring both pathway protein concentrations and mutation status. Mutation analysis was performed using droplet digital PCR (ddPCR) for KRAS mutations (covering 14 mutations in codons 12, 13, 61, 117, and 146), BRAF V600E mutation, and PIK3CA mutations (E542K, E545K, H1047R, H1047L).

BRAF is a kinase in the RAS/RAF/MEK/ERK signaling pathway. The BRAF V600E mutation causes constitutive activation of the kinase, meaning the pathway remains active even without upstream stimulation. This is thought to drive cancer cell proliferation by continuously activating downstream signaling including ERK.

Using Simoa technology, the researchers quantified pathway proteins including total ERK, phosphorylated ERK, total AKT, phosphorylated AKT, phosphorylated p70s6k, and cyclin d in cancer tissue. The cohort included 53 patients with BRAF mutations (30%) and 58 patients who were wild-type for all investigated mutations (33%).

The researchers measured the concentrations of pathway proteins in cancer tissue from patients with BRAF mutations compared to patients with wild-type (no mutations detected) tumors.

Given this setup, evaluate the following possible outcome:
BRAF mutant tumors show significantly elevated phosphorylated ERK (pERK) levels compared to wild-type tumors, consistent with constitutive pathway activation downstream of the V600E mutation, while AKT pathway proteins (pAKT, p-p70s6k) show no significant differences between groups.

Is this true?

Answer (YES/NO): NO